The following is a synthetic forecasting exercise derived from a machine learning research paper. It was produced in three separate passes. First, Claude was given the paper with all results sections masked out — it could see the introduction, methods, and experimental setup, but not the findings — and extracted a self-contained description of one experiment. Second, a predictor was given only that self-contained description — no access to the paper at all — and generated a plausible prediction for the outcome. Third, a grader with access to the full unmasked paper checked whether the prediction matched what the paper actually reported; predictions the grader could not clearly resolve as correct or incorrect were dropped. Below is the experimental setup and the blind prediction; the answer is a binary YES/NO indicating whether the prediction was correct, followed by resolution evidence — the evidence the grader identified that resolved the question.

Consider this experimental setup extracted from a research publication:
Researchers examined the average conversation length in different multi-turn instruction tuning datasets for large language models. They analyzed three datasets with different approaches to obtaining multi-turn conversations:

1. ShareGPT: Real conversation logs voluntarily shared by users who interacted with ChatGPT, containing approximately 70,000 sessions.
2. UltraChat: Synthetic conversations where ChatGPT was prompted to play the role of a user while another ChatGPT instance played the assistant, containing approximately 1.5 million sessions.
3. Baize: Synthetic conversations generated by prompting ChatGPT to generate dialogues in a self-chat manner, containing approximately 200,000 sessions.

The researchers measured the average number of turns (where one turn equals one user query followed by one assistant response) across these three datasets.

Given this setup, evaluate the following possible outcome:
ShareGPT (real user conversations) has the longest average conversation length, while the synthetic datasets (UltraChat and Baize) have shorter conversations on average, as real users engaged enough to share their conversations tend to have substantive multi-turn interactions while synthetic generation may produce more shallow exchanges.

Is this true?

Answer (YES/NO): YES